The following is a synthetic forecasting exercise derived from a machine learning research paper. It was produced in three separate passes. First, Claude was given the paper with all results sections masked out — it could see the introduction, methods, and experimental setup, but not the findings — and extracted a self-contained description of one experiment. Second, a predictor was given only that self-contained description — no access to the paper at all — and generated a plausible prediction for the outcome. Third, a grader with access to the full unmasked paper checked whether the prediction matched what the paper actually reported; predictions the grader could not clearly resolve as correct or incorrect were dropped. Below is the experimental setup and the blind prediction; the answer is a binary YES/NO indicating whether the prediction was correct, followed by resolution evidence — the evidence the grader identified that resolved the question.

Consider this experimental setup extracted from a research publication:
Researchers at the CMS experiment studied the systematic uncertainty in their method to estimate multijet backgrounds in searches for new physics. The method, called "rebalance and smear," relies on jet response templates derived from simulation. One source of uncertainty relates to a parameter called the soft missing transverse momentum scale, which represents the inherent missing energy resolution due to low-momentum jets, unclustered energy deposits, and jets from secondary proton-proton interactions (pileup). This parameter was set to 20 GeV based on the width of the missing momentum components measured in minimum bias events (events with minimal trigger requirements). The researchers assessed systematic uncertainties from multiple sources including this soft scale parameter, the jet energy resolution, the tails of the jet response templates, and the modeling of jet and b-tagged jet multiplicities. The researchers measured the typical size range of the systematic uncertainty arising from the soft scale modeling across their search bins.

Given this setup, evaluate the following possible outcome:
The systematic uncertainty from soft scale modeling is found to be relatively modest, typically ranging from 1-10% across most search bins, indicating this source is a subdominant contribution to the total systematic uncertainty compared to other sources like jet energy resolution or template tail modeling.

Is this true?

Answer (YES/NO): NO